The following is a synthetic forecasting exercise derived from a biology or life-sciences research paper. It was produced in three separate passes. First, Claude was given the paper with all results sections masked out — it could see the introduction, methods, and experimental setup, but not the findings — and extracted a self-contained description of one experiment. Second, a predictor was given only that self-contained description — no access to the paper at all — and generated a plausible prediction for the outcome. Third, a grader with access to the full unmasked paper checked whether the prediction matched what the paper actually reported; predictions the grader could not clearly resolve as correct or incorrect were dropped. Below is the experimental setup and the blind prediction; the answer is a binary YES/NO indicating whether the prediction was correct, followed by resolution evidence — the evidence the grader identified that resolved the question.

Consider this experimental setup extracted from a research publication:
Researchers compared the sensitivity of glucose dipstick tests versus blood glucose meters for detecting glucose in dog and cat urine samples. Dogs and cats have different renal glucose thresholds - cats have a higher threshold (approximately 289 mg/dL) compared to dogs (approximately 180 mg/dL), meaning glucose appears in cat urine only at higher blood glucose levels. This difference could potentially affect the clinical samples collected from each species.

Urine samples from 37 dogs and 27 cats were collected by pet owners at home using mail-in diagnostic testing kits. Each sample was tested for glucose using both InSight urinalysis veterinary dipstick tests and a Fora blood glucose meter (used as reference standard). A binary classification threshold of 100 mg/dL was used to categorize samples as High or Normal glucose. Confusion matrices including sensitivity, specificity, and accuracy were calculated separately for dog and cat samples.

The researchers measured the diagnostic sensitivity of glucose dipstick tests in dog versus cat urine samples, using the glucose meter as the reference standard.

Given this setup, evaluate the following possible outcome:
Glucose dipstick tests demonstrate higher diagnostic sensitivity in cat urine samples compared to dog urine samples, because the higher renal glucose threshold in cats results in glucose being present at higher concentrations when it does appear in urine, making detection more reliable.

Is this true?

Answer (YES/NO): NO